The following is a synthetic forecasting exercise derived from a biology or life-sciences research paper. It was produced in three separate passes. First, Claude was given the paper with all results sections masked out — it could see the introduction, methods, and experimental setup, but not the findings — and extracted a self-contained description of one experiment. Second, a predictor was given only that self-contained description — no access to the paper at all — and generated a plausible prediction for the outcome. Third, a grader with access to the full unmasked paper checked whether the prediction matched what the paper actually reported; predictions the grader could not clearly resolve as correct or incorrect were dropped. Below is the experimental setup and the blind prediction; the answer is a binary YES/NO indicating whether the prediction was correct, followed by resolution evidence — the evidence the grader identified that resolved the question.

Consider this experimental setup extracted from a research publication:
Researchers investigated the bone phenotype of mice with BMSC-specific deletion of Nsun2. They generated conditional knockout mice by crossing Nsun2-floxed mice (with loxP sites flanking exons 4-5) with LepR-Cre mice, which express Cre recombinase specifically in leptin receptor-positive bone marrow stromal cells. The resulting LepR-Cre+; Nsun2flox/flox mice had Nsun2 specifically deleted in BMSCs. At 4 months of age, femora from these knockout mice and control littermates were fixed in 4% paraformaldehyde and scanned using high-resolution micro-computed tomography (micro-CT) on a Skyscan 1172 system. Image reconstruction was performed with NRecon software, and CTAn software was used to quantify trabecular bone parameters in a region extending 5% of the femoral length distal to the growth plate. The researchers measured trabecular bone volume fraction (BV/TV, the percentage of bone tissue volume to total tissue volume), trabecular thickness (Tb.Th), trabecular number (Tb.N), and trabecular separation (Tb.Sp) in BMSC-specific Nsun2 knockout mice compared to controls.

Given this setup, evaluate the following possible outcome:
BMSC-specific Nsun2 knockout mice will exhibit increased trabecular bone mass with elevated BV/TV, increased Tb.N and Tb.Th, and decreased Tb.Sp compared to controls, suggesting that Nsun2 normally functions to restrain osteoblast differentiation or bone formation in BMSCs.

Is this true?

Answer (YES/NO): NO